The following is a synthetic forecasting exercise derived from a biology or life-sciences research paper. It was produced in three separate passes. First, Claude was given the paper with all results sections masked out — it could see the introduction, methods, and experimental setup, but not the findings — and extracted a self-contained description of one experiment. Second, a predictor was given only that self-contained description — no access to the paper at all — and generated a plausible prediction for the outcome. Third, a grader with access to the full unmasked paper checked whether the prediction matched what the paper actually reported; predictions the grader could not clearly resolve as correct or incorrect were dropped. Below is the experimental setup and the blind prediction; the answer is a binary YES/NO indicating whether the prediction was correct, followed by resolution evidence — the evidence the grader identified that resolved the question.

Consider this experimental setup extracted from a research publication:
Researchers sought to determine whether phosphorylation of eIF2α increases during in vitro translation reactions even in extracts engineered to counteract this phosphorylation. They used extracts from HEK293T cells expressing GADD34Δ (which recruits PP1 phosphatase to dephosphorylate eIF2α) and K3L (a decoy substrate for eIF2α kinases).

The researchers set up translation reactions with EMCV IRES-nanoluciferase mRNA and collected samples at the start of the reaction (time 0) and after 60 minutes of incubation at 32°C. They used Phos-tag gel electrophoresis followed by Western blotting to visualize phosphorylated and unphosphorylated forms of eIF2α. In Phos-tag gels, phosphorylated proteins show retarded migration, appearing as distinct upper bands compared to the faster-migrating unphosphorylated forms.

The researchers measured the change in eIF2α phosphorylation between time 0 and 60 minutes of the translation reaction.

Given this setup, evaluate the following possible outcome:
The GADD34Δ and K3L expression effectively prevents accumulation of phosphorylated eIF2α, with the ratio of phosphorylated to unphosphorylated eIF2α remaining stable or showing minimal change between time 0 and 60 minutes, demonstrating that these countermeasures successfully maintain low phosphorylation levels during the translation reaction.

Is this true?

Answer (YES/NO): NO